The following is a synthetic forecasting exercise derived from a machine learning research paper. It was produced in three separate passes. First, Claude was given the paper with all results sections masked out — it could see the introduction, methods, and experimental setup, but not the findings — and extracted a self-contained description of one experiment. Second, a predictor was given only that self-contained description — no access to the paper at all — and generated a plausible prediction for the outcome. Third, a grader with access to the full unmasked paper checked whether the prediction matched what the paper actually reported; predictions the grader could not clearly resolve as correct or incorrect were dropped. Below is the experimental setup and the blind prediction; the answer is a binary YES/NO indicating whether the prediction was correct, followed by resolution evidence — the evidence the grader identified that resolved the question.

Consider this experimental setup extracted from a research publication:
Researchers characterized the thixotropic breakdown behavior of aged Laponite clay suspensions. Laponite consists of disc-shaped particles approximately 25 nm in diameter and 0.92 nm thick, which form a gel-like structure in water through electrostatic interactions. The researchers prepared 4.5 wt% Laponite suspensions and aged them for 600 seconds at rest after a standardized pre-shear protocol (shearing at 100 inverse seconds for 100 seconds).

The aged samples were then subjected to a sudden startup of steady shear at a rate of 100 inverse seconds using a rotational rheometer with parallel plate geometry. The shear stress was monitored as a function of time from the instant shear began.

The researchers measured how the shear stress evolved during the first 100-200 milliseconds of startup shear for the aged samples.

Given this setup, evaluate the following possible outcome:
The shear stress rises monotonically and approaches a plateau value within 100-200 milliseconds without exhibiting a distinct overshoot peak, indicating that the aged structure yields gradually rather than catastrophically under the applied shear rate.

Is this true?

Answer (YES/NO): NO